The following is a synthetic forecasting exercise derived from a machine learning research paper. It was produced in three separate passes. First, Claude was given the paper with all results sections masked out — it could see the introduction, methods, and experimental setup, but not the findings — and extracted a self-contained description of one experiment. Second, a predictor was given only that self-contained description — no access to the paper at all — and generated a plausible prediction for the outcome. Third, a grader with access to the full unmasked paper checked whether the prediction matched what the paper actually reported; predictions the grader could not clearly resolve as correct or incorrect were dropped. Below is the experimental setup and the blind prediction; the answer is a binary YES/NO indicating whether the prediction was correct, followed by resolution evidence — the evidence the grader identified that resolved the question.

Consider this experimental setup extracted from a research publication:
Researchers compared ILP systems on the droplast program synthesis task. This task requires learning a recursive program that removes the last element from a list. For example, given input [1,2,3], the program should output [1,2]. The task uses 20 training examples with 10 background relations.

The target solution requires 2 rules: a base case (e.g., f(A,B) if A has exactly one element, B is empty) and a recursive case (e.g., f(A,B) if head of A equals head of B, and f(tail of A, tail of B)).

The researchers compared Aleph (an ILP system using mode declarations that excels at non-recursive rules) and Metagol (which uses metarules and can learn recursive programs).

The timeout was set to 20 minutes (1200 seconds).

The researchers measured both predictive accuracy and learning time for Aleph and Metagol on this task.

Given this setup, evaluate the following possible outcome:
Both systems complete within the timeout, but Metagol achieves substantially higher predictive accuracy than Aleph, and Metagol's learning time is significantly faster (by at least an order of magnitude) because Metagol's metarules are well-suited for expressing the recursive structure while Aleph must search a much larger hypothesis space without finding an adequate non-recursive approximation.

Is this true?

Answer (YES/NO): NO